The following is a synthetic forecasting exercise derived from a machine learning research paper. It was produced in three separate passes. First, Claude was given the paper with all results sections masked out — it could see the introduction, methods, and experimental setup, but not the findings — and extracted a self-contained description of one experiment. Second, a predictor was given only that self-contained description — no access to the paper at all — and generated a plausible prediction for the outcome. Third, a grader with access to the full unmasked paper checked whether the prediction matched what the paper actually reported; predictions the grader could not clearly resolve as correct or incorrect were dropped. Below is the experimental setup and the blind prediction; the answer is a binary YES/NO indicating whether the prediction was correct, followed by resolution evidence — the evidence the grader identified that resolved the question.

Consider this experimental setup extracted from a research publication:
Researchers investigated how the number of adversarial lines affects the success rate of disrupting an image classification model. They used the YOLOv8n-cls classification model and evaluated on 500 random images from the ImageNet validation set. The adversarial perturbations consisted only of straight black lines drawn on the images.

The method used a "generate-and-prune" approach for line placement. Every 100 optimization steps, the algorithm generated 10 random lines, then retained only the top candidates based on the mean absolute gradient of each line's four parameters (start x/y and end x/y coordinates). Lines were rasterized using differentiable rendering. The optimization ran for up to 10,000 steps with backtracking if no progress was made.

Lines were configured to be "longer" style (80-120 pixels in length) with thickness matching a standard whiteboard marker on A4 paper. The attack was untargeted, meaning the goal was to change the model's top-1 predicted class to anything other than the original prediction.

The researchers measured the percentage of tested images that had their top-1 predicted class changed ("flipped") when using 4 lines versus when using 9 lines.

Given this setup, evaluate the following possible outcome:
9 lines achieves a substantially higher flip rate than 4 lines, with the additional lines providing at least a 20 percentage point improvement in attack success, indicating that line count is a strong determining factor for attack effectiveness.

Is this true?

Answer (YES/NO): YES